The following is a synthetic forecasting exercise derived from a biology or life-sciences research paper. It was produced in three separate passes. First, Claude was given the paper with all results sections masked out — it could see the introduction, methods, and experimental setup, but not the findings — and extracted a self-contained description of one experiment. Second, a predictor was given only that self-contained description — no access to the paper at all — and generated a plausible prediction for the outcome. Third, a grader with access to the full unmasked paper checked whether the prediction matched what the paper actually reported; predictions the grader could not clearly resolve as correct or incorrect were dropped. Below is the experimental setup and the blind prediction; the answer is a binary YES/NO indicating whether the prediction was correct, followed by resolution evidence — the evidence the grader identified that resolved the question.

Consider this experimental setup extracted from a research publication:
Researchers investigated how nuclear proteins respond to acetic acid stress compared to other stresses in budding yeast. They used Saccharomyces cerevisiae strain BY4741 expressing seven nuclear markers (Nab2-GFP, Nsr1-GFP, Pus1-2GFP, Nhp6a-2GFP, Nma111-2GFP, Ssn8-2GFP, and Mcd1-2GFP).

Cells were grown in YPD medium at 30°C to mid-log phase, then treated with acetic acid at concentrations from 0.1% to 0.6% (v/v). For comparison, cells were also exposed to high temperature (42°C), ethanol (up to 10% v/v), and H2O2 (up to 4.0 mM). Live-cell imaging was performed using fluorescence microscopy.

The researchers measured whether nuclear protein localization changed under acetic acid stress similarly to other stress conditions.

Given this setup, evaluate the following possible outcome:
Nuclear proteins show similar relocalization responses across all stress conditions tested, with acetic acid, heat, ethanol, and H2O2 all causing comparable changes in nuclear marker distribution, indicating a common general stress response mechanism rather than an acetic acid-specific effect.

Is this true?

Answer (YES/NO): NO